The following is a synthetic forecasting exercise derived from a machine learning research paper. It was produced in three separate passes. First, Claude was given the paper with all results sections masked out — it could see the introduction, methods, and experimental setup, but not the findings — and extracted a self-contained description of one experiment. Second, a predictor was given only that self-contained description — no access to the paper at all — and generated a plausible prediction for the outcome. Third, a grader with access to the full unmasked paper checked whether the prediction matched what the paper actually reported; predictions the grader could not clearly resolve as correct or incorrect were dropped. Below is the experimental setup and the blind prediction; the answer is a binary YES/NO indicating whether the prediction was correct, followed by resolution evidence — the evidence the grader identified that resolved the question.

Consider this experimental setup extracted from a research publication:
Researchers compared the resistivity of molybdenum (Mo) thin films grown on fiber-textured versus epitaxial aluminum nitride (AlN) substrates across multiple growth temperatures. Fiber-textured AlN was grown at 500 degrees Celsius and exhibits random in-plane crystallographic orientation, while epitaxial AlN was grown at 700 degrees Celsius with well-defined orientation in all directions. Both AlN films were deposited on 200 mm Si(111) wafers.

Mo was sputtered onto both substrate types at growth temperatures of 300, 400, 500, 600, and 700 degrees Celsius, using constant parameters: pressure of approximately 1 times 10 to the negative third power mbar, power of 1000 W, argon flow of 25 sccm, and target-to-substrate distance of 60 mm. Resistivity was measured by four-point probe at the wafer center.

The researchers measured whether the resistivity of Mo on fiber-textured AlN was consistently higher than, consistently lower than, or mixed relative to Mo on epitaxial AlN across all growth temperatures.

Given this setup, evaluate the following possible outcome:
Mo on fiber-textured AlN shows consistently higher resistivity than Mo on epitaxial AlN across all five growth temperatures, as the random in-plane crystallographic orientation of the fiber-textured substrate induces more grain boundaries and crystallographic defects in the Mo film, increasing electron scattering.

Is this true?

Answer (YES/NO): YES